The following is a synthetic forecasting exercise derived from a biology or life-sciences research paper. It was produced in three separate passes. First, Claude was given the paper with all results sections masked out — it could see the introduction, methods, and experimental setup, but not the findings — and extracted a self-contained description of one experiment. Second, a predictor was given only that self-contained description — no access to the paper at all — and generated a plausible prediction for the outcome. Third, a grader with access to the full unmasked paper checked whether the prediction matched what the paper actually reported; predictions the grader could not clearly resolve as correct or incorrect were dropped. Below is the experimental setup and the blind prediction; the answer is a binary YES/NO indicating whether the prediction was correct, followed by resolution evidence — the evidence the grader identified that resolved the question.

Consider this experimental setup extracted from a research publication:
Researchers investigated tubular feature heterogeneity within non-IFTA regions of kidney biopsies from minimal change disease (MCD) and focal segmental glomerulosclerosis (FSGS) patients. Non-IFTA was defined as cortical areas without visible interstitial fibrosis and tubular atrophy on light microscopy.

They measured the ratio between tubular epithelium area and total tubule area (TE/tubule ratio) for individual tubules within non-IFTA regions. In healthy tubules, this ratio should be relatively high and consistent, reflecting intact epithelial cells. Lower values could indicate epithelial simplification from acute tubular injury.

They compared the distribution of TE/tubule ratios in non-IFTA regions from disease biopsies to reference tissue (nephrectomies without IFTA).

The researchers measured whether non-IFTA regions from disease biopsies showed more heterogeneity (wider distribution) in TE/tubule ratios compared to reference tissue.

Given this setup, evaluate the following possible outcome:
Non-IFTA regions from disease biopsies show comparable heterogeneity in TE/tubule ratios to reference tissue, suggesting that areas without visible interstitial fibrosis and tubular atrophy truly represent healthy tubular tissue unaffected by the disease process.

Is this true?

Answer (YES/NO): NO